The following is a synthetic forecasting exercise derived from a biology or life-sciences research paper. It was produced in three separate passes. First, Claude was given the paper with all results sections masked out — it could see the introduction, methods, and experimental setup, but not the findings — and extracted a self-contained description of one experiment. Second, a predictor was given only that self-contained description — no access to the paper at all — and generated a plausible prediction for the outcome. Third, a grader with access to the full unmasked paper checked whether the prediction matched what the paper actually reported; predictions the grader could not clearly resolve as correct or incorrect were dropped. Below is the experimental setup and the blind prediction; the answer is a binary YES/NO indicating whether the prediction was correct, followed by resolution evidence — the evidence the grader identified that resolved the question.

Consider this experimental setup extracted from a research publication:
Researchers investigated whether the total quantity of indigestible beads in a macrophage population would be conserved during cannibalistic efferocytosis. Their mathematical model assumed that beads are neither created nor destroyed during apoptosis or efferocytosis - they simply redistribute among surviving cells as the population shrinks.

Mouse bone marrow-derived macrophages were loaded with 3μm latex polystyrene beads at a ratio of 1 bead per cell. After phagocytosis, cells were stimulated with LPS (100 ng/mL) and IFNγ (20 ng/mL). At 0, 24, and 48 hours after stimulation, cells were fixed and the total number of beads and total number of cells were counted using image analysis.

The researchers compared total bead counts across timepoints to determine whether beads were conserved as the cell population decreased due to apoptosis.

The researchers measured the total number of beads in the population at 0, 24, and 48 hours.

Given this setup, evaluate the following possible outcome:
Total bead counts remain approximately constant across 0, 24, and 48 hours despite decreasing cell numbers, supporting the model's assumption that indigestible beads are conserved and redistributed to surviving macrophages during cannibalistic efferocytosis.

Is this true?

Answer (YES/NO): YES